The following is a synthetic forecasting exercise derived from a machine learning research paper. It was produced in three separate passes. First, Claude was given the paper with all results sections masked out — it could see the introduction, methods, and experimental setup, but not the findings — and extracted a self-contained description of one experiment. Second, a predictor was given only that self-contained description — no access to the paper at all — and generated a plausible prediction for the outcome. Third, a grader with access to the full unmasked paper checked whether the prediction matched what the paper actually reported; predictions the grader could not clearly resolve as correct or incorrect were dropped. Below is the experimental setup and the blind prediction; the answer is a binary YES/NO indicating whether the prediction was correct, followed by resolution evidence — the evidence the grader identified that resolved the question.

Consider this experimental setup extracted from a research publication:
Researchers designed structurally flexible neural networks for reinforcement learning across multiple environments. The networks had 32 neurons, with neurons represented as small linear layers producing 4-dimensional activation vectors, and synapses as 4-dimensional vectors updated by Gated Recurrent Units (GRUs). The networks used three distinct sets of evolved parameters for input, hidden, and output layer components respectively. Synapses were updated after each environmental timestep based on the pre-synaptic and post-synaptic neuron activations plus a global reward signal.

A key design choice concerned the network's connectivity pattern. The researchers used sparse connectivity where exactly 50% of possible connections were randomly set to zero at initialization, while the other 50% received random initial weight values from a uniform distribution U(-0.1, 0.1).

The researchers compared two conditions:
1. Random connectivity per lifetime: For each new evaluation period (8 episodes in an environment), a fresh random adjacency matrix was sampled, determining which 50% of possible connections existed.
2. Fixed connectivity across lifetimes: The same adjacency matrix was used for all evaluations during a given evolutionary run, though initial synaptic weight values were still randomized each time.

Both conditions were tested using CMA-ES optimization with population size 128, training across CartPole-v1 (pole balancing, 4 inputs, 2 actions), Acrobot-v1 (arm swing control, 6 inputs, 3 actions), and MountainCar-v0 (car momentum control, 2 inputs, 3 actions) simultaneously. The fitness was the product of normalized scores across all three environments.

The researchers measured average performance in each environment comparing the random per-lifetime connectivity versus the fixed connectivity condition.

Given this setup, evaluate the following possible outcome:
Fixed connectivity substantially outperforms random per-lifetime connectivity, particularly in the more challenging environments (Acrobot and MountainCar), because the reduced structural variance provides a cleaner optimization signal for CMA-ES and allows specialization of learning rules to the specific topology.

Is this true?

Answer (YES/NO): NO